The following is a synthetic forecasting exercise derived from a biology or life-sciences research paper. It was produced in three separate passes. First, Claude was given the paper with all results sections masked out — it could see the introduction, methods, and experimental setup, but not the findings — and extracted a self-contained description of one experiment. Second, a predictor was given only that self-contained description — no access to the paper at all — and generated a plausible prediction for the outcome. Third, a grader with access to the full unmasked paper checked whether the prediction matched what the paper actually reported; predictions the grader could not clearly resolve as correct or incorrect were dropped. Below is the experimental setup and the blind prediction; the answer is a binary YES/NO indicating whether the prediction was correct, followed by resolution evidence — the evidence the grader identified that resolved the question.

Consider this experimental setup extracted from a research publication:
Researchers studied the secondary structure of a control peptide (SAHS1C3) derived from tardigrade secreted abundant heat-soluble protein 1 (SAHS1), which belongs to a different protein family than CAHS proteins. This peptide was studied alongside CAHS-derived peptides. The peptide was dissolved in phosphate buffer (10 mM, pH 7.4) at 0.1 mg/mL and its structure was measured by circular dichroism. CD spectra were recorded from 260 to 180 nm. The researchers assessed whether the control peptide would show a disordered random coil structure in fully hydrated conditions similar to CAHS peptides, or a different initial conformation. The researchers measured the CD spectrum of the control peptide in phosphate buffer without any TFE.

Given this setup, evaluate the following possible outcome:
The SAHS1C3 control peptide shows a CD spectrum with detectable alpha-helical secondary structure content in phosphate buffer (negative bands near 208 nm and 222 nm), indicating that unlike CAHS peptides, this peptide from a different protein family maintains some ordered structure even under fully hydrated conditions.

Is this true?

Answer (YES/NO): NO